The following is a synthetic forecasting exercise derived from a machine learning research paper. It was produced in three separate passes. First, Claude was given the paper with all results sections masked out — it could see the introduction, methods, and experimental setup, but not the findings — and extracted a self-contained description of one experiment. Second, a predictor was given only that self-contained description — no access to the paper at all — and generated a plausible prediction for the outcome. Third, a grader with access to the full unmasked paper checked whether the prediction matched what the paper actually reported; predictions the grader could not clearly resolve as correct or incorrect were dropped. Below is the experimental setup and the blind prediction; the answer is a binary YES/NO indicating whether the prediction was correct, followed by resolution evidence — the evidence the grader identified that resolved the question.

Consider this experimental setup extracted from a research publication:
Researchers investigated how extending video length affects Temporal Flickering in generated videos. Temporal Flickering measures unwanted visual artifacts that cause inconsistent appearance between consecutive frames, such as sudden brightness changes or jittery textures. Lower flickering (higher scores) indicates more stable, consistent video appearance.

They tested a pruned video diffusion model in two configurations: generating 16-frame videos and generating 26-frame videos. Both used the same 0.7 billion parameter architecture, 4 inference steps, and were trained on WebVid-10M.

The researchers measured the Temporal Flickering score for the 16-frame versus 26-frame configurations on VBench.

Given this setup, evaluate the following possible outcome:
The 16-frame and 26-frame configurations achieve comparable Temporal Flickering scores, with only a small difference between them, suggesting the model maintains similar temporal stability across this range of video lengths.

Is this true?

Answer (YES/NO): NO